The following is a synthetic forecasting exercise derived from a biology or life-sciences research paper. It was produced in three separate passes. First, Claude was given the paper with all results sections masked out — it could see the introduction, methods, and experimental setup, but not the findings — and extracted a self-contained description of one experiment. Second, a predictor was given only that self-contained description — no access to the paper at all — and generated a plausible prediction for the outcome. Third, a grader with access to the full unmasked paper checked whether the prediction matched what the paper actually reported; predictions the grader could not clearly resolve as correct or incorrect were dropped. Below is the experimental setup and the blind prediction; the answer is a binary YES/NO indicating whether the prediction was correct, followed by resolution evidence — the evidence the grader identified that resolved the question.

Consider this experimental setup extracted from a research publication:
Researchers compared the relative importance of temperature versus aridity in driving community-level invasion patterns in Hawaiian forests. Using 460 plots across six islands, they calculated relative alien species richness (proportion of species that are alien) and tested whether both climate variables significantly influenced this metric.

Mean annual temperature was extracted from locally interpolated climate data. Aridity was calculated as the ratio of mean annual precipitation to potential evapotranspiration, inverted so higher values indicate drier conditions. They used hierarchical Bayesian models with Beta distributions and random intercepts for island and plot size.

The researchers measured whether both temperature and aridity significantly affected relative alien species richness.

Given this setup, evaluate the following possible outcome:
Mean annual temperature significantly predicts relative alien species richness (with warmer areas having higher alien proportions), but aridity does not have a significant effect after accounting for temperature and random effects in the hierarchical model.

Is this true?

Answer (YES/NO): YES